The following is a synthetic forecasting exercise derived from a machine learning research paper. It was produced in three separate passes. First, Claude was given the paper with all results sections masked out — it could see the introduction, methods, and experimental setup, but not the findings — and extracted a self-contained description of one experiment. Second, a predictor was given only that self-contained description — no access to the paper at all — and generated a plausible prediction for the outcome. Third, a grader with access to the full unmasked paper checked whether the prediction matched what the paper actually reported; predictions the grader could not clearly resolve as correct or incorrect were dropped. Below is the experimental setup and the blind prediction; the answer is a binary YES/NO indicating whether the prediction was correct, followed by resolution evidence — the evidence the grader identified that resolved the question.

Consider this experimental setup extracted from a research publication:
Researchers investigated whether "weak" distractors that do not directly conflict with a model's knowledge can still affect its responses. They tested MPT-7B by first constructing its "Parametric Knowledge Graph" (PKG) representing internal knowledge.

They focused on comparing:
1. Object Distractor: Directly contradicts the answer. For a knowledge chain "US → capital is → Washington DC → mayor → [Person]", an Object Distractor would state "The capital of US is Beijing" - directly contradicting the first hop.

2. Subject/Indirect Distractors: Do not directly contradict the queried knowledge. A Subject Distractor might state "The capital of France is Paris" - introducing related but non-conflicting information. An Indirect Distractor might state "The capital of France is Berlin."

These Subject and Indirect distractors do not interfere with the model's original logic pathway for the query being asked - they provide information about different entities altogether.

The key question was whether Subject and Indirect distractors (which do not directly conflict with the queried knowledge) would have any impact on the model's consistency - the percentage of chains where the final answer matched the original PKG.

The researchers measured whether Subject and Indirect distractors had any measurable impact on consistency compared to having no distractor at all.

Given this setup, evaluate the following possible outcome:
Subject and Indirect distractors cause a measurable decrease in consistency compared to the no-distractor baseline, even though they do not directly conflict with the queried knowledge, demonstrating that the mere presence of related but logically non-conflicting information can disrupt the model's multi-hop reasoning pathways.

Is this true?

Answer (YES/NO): YES